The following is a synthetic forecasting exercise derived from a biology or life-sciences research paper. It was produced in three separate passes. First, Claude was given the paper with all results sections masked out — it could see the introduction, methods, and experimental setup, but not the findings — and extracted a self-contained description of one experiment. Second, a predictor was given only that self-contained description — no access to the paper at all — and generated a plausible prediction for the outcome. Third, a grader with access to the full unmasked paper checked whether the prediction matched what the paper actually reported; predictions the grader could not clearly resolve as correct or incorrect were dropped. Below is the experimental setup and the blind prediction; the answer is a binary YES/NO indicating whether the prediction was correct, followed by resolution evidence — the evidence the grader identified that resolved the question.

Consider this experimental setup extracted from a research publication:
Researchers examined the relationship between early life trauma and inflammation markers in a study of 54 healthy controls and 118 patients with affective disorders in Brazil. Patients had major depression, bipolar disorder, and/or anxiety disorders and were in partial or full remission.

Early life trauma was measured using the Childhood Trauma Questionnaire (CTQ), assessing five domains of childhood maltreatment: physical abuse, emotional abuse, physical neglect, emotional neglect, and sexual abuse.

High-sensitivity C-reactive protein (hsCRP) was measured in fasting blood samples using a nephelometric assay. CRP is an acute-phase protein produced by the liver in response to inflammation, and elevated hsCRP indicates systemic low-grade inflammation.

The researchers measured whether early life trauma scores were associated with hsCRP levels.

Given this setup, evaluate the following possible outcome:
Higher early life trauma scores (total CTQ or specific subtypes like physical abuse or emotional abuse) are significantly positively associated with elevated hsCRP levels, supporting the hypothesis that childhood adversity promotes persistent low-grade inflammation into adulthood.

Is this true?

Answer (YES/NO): NO